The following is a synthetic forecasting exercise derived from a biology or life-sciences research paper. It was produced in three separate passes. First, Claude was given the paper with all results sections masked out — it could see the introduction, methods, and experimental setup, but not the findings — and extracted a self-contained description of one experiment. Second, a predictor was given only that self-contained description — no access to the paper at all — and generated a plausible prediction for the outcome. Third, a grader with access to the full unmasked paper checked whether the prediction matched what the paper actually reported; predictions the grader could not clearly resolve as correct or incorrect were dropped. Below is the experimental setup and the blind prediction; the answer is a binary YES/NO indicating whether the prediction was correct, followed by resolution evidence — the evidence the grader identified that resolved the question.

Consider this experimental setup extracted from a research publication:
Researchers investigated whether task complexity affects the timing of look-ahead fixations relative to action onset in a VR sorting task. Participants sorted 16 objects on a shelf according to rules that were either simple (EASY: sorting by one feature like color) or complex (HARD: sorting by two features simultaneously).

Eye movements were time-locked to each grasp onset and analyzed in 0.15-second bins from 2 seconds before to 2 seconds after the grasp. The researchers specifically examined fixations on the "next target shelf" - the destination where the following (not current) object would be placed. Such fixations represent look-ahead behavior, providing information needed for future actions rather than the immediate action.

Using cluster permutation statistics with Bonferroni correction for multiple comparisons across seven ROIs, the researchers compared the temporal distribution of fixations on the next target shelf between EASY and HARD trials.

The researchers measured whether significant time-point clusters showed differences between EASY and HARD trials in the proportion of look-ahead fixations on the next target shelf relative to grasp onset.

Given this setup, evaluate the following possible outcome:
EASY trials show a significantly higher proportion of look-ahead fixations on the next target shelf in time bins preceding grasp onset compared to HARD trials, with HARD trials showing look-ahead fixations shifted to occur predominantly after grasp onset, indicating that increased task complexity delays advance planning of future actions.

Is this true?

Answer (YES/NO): NO